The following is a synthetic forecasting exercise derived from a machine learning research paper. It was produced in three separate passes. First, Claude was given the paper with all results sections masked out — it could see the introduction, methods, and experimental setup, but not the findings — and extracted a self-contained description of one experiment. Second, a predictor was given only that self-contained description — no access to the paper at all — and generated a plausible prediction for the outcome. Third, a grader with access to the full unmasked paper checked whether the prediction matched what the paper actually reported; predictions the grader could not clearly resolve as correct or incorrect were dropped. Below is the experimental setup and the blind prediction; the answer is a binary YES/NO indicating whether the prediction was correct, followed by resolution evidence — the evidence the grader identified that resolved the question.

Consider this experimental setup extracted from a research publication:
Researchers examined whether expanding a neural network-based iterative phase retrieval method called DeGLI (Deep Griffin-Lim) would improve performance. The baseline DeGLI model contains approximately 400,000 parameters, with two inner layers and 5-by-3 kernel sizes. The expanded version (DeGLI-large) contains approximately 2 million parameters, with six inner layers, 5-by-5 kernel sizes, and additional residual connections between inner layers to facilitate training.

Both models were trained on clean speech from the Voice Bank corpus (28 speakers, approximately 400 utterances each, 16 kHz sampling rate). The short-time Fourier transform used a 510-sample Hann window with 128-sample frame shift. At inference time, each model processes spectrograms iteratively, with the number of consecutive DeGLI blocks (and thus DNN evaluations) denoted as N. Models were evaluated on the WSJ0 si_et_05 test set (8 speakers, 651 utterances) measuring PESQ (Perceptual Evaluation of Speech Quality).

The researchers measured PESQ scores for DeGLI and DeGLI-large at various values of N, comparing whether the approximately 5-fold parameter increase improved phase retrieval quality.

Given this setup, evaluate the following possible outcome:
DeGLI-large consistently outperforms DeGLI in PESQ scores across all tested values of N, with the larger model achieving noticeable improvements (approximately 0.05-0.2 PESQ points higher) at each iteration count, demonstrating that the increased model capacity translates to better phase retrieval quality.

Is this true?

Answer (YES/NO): NO